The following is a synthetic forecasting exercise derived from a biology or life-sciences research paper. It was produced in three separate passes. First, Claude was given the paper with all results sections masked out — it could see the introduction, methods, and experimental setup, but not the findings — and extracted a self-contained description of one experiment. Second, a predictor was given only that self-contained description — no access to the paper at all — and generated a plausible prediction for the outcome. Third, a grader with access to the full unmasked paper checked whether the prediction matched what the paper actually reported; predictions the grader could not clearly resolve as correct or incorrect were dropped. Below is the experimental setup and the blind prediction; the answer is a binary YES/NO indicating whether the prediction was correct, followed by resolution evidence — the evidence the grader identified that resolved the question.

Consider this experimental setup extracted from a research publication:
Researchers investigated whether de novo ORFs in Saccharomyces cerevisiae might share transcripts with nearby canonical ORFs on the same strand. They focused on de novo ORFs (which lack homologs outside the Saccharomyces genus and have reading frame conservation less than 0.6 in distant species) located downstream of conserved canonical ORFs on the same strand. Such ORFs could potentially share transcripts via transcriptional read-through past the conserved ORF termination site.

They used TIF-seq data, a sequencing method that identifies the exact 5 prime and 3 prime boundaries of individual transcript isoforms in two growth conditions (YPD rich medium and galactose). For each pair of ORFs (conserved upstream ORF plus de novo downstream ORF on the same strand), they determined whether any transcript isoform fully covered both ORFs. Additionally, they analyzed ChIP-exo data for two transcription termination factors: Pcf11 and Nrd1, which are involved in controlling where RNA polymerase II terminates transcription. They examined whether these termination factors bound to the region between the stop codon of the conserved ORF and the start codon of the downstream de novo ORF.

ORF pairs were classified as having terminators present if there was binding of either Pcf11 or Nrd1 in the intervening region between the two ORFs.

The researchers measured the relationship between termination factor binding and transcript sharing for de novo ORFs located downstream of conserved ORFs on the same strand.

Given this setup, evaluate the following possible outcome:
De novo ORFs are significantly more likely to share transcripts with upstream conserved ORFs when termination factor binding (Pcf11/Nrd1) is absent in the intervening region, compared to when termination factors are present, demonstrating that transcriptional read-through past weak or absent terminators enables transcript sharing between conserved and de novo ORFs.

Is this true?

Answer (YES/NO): YES